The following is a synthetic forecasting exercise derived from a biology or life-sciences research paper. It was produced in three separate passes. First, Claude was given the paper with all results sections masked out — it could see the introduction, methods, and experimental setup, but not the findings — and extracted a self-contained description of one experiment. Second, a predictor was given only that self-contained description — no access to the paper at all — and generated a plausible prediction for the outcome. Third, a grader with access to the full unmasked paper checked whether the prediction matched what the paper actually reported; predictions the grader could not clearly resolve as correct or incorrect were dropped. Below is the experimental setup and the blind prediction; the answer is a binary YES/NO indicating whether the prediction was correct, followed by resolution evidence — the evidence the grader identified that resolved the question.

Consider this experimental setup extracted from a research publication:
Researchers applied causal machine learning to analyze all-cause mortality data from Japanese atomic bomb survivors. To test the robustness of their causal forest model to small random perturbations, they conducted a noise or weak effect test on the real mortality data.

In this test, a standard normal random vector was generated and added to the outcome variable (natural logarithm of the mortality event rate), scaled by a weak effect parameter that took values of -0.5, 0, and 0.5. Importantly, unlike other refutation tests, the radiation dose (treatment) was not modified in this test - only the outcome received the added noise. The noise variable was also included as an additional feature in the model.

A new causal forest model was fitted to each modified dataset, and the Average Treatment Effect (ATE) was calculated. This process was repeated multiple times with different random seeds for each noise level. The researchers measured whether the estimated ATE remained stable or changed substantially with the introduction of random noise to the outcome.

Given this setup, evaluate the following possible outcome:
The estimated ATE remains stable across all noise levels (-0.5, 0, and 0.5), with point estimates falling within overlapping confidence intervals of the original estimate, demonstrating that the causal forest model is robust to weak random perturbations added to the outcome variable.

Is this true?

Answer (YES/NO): YES